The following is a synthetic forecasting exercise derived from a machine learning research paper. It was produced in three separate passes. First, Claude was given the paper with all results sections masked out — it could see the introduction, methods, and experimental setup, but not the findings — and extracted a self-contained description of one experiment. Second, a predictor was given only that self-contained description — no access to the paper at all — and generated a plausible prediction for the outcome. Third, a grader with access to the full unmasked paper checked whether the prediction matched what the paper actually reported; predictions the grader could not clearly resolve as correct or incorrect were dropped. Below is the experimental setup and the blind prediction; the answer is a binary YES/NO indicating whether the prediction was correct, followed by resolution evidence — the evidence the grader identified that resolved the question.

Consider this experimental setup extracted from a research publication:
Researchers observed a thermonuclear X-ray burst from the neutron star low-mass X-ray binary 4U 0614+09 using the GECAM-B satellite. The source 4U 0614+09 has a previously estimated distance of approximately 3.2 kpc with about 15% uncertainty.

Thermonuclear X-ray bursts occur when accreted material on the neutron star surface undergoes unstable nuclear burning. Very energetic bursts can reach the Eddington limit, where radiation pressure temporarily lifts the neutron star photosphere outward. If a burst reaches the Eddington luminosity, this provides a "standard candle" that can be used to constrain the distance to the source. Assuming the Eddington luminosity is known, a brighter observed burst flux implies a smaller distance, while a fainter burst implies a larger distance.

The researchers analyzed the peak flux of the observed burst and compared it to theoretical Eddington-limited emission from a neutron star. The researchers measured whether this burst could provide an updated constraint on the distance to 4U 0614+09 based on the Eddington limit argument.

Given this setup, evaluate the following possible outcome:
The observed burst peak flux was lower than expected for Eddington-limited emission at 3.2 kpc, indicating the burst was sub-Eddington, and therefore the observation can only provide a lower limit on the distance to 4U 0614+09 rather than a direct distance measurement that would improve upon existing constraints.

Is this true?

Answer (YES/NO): NO